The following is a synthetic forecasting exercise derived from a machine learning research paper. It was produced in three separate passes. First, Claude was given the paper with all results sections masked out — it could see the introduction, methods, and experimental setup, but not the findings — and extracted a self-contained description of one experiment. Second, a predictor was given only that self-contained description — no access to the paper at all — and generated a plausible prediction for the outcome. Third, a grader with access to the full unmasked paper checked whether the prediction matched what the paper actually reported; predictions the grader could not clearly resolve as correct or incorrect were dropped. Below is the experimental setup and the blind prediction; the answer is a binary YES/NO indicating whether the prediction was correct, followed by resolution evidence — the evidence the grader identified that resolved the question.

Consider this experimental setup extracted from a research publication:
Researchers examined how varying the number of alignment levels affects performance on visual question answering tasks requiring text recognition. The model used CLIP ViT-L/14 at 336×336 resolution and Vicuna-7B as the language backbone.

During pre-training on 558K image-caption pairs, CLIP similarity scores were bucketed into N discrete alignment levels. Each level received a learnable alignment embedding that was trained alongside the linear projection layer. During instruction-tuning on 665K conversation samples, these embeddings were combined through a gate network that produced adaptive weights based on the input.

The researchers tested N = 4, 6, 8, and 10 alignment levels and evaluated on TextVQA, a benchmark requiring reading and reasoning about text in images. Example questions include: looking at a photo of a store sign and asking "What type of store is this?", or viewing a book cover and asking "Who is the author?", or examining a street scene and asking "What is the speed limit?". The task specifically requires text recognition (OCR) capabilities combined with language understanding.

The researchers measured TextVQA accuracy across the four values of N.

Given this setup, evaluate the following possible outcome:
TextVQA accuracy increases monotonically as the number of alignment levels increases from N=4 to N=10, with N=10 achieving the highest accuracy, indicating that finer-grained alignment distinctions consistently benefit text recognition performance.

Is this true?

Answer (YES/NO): NO